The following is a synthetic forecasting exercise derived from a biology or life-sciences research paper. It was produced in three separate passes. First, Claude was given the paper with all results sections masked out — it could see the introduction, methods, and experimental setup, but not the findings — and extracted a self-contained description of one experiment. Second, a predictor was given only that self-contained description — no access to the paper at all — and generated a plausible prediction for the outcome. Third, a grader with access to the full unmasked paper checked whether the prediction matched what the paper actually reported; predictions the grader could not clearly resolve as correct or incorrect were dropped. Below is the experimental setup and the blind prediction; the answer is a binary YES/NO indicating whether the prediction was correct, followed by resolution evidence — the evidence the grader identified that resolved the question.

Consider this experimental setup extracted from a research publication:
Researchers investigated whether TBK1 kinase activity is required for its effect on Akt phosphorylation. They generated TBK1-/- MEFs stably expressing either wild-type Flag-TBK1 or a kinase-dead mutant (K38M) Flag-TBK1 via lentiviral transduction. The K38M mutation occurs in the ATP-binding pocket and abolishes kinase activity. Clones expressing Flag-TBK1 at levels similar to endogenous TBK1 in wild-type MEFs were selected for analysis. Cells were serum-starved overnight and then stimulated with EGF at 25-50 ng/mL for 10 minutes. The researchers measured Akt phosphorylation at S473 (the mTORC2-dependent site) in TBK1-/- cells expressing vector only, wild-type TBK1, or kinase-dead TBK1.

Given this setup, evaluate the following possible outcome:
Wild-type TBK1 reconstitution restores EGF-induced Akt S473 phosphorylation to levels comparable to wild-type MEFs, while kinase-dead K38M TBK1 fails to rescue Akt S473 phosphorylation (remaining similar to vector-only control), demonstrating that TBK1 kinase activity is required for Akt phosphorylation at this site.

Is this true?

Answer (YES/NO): YES